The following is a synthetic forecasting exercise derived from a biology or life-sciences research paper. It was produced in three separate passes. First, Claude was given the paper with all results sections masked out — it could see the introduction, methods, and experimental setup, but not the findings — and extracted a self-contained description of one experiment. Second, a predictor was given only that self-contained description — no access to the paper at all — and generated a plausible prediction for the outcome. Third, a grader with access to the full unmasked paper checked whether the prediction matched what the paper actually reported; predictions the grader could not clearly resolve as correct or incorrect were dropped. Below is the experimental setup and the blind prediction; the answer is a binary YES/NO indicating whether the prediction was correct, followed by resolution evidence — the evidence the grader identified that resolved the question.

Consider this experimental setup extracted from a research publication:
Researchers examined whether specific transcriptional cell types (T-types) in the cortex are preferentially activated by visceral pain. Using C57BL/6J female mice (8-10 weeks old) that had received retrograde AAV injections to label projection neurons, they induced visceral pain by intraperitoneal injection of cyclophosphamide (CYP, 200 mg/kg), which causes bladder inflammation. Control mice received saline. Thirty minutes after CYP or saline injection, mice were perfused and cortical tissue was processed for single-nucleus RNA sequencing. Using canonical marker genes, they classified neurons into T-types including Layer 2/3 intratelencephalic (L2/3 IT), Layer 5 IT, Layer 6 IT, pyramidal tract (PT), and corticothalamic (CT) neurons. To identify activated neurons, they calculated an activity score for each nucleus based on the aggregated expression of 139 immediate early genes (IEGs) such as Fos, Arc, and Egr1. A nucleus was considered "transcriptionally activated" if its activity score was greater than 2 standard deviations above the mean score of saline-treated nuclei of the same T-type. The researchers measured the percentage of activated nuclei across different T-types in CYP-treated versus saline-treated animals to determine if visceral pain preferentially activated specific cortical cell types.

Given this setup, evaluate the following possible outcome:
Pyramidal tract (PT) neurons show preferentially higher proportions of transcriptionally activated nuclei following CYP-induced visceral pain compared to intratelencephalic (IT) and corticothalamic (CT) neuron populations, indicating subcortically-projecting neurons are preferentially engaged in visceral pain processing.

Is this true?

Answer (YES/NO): NO